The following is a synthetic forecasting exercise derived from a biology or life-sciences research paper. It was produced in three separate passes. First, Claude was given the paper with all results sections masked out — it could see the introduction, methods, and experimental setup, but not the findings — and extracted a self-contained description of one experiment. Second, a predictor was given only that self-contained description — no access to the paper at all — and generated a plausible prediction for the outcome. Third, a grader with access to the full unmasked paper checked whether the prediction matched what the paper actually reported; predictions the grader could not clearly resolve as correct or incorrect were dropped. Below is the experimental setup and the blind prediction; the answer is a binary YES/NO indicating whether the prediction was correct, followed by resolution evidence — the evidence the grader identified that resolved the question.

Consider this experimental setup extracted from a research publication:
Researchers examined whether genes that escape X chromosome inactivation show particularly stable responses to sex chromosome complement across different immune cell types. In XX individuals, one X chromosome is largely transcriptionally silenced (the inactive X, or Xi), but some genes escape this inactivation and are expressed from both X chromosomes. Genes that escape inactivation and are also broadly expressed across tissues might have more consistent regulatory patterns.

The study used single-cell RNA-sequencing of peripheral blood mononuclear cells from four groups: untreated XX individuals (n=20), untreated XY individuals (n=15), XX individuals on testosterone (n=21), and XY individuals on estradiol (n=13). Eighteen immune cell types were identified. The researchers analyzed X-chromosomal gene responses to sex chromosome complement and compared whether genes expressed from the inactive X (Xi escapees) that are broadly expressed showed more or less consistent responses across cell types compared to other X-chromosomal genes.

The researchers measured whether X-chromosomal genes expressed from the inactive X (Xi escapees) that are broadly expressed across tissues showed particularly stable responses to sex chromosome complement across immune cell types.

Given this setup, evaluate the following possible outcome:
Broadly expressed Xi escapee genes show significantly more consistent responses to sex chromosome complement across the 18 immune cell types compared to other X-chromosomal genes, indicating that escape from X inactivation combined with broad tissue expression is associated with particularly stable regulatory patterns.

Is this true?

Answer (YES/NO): YES